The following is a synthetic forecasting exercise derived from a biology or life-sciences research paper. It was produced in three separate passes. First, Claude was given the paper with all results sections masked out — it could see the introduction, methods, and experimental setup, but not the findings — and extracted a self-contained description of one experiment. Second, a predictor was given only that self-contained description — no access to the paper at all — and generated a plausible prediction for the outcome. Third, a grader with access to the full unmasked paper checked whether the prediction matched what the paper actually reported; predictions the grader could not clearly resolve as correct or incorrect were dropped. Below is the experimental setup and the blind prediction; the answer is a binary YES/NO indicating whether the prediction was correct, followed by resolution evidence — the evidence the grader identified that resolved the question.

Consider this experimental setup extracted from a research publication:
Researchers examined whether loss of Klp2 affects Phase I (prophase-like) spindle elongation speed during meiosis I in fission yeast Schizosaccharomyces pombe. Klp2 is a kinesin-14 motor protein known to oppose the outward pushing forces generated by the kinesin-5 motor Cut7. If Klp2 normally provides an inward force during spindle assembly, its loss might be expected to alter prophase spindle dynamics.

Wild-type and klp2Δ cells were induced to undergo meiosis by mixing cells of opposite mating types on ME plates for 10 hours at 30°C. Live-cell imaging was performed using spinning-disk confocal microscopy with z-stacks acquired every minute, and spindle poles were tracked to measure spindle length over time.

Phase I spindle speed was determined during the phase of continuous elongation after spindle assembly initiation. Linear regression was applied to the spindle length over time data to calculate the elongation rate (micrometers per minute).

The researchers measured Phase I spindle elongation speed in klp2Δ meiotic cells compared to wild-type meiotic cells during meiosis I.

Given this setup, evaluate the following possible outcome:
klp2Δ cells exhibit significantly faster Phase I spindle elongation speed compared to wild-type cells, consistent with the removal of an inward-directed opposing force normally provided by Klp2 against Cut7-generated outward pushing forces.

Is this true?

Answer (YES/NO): NO